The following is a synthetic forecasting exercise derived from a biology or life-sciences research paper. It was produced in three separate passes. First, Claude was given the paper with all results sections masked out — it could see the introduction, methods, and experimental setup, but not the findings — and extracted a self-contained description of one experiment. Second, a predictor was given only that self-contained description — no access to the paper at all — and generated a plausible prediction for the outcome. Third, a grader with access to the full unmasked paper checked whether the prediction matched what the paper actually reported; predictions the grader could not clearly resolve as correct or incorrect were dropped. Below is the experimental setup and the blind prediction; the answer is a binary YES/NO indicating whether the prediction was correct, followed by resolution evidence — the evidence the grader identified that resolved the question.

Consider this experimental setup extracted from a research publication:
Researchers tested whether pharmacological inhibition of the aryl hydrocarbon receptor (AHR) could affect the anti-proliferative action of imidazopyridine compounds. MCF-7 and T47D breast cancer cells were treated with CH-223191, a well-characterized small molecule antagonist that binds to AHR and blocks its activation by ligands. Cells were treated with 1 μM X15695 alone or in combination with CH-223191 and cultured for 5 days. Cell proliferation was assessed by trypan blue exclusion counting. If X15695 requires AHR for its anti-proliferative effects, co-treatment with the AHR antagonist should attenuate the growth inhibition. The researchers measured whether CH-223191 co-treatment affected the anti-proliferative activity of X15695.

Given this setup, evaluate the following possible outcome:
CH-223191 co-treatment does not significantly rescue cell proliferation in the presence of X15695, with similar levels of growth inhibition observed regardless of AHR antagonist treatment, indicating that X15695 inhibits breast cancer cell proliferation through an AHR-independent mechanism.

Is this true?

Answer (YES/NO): NO